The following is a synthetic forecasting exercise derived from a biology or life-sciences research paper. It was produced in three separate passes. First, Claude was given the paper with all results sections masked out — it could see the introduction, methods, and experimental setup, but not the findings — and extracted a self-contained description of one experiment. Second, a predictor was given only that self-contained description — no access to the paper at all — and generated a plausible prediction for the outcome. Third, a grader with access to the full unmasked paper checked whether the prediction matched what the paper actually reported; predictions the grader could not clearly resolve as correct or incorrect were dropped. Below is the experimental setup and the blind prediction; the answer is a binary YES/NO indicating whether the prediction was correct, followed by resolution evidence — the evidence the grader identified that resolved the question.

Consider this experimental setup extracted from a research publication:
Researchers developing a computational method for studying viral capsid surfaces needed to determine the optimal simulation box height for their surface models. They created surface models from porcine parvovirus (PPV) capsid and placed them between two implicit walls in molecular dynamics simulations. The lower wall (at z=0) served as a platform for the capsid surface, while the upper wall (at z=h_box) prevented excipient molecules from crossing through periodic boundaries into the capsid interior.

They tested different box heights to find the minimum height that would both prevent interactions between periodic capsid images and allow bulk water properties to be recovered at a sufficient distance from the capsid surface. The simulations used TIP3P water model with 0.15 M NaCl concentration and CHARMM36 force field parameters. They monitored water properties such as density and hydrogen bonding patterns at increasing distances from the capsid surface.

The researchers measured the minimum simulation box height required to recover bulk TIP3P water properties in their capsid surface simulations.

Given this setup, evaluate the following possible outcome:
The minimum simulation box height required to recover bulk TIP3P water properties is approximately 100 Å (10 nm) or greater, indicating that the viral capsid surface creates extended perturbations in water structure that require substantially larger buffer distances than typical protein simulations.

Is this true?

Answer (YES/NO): YES